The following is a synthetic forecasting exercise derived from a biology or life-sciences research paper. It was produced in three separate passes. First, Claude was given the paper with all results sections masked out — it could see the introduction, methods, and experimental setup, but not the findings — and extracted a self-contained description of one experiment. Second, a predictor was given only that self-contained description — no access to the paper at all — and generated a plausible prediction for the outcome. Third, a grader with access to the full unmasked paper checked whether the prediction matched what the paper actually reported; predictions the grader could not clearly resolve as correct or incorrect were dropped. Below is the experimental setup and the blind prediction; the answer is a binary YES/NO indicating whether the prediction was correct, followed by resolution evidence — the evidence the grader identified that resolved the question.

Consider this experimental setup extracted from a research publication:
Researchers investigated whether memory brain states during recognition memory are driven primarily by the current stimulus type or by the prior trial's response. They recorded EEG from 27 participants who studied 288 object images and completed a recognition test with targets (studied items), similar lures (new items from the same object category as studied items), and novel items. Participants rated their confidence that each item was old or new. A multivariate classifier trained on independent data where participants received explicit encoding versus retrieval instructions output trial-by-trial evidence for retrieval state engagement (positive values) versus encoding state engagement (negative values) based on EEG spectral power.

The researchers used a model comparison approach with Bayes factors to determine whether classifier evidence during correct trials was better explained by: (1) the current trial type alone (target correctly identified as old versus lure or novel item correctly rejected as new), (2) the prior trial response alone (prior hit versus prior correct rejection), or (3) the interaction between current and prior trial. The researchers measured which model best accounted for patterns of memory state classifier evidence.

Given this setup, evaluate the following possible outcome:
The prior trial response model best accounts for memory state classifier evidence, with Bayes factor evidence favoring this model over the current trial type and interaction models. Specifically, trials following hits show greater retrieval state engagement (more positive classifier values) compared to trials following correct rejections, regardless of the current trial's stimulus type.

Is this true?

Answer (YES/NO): NO